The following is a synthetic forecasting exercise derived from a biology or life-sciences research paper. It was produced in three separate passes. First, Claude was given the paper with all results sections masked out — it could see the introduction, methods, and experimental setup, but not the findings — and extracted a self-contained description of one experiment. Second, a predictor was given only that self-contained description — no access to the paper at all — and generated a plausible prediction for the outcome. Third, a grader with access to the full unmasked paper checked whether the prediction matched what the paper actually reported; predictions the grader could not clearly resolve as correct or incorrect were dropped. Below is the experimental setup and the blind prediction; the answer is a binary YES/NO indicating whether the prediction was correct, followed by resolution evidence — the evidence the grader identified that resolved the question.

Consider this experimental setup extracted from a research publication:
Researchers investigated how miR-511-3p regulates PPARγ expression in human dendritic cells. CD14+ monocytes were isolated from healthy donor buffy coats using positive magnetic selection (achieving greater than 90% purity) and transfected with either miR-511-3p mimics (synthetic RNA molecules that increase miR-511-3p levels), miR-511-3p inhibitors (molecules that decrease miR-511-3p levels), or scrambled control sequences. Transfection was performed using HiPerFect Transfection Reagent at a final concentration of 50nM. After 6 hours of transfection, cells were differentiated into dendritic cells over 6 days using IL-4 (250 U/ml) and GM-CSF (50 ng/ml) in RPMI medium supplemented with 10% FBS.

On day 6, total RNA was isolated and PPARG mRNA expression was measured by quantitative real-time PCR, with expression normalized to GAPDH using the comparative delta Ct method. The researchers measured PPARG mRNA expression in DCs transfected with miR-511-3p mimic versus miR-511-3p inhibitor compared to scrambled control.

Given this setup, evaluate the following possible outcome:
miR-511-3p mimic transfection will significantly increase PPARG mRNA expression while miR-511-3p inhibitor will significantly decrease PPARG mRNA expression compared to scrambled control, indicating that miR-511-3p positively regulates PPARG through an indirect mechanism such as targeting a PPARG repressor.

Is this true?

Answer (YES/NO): NO